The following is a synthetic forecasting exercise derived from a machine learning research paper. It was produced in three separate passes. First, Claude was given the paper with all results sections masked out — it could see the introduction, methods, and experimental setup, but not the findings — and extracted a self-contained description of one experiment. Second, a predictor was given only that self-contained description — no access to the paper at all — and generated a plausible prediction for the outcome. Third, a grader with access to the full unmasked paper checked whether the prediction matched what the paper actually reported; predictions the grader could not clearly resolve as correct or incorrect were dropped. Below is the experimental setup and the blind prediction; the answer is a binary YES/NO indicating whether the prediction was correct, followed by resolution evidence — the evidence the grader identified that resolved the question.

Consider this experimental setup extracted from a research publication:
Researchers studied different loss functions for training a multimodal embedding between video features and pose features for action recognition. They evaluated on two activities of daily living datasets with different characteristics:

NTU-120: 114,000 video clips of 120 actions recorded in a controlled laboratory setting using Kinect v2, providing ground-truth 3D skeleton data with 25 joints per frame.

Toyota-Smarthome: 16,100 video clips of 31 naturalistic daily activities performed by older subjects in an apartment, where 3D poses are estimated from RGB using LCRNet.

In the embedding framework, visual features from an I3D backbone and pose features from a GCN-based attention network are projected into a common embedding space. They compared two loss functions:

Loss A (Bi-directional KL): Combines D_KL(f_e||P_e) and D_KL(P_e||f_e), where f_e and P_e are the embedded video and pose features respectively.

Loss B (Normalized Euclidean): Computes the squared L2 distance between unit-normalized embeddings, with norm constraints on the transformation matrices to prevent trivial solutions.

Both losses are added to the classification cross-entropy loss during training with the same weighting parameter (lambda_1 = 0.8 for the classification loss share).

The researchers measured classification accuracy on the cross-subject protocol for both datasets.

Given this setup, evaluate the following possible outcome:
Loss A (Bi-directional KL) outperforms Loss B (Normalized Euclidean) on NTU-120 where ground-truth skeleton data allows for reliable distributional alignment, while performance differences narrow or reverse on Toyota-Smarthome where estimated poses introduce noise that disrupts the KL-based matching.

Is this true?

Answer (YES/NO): NO